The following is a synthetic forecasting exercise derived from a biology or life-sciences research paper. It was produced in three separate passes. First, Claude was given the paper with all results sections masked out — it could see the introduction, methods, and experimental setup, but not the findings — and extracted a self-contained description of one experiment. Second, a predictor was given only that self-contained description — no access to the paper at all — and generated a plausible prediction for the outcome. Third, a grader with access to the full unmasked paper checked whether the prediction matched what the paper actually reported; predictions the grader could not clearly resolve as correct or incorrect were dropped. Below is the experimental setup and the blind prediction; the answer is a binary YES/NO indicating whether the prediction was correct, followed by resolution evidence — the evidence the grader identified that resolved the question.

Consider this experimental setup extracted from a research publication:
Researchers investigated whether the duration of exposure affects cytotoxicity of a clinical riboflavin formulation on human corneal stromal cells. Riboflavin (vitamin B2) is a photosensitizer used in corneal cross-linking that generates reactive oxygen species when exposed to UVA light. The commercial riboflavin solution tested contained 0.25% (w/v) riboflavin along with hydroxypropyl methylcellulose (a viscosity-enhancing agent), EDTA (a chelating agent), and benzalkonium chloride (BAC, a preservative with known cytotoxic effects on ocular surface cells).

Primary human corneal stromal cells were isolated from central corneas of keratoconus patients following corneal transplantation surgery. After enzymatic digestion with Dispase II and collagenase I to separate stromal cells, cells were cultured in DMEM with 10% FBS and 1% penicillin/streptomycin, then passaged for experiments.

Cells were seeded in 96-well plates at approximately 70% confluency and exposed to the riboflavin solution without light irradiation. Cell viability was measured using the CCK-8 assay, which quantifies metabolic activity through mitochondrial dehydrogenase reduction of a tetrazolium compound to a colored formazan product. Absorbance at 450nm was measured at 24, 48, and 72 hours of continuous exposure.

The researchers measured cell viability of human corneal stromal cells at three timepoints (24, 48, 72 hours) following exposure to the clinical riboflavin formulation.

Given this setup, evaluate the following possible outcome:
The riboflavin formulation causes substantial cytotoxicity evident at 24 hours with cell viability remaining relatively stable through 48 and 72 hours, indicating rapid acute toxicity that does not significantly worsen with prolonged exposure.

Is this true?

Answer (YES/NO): NO